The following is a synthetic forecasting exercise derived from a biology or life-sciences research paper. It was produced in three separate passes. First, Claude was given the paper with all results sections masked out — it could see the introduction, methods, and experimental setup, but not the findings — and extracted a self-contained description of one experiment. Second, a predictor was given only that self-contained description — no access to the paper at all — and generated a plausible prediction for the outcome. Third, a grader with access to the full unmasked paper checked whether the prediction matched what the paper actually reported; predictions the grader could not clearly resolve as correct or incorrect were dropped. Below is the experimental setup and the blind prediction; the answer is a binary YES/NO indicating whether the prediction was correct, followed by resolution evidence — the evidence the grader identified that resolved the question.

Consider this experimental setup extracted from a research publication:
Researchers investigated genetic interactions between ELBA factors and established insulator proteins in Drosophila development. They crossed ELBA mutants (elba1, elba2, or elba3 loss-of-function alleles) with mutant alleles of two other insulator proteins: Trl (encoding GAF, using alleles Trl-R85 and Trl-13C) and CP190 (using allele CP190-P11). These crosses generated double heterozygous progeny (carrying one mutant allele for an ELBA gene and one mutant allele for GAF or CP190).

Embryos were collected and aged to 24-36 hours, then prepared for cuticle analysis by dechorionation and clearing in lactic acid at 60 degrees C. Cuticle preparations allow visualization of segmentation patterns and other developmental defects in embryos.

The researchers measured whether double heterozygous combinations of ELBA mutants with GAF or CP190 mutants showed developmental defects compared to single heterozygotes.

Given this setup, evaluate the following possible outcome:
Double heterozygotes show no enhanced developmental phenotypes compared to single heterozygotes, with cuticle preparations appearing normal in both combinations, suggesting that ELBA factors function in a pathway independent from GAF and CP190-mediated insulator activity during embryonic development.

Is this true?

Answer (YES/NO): NO